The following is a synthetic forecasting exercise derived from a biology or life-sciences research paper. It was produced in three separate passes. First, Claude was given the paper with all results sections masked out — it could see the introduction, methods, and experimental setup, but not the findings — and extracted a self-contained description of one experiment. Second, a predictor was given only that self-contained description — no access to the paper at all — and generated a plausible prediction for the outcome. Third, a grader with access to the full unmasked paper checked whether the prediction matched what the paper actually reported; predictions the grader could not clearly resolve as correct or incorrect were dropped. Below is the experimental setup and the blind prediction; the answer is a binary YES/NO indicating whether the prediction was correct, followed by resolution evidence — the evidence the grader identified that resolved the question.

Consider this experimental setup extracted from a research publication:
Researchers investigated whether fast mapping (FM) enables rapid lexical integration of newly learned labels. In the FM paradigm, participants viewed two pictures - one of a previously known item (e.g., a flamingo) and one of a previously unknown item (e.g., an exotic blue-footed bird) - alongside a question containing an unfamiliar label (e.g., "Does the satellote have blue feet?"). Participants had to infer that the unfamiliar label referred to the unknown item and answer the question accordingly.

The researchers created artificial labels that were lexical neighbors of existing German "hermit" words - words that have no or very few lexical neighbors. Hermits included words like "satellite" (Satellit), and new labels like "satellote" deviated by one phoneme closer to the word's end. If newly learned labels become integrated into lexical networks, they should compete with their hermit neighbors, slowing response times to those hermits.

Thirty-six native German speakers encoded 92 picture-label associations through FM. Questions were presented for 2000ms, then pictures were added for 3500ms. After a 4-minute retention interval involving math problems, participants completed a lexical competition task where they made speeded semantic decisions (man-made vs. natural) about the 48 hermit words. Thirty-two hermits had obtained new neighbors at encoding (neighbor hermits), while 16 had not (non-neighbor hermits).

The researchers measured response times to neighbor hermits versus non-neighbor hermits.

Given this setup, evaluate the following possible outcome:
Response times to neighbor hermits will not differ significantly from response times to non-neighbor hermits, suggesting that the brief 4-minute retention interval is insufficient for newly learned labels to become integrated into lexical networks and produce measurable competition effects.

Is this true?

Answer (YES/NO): NO